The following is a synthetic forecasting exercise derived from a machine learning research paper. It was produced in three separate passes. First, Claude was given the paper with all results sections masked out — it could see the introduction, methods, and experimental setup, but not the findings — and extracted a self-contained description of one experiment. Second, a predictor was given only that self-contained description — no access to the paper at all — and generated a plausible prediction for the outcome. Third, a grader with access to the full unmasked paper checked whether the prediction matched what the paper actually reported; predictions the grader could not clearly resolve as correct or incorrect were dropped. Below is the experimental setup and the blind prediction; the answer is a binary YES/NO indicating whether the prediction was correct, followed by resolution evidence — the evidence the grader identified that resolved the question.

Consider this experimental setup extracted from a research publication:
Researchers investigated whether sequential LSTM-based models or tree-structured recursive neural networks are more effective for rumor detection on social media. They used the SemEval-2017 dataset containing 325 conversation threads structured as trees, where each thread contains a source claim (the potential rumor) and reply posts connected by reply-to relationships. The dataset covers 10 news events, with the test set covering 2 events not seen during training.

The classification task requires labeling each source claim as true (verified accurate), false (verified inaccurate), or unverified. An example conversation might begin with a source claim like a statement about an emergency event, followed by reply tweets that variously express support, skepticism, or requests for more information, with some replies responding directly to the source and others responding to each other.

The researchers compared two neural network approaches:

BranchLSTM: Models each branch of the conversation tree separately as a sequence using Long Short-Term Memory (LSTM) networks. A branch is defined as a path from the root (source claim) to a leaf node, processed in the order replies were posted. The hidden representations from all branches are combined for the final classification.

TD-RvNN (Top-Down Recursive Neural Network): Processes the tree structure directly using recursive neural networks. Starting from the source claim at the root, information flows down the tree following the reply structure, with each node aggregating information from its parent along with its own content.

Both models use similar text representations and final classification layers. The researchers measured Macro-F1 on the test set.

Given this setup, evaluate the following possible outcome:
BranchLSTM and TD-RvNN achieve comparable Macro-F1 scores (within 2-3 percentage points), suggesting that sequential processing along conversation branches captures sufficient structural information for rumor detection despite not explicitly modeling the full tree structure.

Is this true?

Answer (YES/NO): NO